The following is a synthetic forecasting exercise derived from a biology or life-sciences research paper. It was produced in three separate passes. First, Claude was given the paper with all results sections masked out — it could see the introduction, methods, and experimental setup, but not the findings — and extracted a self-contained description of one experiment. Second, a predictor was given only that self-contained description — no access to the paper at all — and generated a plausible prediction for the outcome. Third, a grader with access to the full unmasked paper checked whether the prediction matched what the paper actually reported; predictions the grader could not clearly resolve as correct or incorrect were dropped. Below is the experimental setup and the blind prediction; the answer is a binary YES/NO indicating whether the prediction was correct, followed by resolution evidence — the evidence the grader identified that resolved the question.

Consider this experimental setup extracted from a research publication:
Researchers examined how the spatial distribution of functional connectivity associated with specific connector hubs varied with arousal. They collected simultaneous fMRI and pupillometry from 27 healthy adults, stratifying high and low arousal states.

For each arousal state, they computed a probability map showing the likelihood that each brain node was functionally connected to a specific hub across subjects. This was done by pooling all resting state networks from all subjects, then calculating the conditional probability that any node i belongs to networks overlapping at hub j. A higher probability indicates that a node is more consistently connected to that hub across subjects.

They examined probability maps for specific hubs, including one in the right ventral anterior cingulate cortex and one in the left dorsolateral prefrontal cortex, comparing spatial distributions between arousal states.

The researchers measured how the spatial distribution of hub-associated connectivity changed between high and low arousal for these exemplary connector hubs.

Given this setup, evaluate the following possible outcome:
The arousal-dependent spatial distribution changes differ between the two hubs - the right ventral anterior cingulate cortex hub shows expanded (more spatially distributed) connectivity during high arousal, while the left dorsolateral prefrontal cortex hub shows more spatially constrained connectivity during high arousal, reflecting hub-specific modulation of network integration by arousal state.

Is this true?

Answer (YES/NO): NO